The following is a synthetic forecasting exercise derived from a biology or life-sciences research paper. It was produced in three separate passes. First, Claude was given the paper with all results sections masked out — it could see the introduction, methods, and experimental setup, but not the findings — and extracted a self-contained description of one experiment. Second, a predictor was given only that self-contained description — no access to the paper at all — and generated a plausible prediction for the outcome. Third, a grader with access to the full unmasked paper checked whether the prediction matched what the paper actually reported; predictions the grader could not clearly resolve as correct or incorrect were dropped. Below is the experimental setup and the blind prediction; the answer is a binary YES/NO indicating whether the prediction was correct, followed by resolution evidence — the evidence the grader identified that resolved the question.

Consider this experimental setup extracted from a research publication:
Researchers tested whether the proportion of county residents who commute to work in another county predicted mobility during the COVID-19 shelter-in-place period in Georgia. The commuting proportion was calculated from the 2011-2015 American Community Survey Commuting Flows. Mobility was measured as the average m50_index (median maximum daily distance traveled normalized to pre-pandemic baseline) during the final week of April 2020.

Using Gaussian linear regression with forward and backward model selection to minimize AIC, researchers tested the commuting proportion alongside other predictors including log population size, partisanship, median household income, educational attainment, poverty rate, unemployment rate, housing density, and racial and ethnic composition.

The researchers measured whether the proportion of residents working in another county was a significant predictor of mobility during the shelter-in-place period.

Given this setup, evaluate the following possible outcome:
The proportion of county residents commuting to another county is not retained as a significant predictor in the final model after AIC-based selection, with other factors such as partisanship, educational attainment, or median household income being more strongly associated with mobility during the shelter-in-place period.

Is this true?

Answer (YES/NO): YES